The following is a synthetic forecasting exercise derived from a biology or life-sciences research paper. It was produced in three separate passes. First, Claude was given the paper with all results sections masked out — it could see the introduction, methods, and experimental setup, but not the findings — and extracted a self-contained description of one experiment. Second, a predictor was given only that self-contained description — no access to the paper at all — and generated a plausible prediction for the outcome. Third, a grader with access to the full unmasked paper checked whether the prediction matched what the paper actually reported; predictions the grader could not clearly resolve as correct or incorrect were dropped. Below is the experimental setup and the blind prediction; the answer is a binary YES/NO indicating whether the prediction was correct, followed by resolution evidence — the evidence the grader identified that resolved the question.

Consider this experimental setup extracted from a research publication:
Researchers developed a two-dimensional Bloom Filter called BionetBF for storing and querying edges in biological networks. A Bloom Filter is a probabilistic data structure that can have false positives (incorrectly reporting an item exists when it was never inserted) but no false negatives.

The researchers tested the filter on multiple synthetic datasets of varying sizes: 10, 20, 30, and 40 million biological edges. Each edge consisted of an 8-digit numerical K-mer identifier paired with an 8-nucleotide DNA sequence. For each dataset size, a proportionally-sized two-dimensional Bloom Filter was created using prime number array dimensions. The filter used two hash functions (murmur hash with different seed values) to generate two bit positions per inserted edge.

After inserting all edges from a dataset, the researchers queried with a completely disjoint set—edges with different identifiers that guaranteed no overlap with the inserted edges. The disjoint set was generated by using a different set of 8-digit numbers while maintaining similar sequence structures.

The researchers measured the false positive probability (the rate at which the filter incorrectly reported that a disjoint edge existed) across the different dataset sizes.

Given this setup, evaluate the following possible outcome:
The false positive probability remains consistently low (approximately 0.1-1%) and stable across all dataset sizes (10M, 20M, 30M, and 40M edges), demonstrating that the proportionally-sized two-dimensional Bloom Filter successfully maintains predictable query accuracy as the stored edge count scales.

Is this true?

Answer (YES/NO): NO